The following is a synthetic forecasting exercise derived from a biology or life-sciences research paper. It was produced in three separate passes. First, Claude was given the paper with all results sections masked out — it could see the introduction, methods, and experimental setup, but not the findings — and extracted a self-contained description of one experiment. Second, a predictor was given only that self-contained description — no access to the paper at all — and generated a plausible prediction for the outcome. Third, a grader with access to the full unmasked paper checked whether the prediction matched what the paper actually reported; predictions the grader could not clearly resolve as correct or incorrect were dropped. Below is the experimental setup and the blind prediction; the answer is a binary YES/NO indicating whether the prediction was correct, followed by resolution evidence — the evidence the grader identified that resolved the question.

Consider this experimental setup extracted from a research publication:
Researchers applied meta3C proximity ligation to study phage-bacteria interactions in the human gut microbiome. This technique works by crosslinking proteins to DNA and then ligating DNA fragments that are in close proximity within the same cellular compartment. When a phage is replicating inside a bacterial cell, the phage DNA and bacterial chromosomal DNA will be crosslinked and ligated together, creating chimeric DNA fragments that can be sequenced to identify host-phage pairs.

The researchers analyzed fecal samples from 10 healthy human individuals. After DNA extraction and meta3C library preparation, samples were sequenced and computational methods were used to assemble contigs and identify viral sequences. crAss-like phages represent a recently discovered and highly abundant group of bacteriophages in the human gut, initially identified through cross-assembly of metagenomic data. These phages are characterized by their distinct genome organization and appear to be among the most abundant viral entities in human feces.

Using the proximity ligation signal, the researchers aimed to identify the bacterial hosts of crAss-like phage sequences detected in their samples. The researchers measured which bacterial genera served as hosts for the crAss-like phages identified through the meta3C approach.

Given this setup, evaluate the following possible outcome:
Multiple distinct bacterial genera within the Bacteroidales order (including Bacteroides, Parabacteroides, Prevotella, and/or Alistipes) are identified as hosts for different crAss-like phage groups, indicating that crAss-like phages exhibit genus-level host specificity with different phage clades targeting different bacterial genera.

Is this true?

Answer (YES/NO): NO